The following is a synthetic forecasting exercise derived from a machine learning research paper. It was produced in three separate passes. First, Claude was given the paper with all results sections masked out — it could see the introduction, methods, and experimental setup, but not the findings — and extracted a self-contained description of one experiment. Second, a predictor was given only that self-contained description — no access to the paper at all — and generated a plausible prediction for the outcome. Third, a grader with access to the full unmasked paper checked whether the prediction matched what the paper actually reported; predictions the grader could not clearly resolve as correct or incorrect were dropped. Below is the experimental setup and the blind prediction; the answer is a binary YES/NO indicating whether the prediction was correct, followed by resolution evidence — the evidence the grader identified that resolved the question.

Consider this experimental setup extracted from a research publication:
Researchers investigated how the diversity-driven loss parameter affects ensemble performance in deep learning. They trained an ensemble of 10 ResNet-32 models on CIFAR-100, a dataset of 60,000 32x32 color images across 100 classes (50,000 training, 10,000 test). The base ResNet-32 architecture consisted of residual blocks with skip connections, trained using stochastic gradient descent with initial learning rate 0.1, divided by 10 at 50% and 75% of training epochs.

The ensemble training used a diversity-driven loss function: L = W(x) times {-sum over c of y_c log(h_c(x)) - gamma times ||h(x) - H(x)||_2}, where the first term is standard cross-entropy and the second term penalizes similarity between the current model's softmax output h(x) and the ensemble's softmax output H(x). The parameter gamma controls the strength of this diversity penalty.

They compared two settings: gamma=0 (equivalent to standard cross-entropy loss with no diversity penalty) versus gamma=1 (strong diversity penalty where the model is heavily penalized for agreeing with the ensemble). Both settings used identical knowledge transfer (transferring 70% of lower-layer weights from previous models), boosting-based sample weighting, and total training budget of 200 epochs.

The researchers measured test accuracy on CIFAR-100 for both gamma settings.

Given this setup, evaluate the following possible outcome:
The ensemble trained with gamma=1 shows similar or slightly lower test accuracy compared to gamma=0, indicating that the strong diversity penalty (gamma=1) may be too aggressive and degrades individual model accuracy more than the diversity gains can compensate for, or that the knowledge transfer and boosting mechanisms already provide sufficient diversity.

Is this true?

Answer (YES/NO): NO